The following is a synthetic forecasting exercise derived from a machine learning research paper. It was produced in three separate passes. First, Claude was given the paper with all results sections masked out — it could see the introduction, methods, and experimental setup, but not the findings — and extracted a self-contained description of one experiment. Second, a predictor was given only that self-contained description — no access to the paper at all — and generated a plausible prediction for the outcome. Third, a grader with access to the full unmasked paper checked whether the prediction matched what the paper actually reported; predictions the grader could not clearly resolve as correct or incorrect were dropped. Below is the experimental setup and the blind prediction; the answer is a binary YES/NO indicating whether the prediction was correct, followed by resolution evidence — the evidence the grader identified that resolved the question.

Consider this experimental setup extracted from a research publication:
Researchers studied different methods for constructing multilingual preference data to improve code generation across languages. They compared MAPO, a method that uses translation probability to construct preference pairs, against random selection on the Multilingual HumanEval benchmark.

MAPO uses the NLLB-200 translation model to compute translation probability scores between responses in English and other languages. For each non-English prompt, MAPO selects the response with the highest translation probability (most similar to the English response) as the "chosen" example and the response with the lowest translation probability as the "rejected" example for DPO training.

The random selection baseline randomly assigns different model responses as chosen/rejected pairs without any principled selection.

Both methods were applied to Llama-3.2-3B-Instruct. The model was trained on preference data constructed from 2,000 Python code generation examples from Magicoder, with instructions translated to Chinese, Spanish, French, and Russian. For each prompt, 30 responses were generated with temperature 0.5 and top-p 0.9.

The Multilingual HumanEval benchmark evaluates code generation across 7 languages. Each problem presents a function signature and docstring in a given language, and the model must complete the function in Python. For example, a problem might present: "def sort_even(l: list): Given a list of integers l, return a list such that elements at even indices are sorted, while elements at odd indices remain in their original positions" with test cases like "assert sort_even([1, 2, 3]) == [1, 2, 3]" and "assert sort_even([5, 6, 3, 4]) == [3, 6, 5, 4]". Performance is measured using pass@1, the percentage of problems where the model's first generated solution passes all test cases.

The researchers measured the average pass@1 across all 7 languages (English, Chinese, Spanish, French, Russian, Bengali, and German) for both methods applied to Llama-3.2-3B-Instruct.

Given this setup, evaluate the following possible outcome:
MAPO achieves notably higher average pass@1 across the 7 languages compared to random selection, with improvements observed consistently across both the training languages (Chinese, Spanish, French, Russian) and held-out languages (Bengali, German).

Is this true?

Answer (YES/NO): YES